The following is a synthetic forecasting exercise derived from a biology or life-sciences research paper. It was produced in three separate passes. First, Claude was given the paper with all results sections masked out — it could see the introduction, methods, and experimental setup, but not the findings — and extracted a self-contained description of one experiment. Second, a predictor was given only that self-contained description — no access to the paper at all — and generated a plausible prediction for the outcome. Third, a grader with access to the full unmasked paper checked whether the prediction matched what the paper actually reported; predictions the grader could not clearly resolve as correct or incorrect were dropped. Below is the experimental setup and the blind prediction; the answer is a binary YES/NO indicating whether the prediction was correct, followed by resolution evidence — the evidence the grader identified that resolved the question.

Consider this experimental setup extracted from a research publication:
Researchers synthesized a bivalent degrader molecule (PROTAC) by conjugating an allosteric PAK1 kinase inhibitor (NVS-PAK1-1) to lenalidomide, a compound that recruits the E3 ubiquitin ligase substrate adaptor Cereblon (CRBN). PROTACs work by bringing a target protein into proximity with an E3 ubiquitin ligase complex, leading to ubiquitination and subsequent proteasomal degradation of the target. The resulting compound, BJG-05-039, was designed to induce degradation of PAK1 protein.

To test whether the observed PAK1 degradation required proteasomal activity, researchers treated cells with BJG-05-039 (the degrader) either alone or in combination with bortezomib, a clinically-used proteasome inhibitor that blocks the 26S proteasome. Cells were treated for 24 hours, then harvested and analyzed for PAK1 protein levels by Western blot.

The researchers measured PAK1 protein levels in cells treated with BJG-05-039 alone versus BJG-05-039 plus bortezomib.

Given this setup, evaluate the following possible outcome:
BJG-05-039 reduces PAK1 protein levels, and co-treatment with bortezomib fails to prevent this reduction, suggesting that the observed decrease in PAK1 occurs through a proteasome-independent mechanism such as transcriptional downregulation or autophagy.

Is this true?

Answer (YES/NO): NO